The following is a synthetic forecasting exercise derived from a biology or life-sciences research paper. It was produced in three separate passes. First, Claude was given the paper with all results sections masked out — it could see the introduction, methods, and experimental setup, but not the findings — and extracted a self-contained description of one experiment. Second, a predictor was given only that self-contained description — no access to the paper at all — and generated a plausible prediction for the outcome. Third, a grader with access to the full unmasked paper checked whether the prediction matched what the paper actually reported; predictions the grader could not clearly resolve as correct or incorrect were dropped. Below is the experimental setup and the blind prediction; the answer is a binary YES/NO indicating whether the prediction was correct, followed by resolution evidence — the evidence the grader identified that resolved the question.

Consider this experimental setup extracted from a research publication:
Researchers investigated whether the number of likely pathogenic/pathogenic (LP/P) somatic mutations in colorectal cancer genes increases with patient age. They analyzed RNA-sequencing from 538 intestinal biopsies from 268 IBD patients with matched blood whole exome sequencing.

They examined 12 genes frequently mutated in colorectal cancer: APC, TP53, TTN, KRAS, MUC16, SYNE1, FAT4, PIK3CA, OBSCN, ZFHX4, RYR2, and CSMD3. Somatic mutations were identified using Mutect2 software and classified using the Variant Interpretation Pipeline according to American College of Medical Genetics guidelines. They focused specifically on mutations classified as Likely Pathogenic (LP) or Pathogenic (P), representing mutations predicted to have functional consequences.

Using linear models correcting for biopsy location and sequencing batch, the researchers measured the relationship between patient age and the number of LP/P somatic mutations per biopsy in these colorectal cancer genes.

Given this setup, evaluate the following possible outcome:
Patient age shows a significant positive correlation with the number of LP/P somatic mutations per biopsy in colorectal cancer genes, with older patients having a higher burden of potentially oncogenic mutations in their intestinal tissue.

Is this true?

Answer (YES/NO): NO